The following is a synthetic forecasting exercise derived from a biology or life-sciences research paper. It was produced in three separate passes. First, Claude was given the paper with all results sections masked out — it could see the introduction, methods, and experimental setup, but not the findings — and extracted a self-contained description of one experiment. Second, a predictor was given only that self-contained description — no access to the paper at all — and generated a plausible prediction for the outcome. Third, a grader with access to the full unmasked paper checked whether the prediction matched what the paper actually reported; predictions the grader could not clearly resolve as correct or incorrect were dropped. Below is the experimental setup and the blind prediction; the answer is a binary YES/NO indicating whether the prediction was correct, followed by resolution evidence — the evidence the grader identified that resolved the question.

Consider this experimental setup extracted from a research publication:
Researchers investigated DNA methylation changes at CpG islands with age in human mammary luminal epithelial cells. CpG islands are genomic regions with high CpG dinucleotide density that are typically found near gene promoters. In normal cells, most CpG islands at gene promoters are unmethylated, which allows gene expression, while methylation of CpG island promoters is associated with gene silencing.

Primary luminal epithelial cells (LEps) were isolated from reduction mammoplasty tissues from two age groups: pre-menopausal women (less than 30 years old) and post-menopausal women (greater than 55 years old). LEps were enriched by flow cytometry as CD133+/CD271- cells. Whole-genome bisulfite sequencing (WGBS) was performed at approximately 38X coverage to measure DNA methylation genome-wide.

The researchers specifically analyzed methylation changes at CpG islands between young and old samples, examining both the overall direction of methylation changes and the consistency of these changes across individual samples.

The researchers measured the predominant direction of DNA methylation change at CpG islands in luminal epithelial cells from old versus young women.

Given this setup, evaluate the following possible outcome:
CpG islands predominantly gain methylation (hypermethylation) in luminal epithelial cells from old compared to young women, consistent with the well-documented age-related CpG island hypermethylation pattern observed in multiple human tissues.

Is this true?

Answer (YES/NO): YES